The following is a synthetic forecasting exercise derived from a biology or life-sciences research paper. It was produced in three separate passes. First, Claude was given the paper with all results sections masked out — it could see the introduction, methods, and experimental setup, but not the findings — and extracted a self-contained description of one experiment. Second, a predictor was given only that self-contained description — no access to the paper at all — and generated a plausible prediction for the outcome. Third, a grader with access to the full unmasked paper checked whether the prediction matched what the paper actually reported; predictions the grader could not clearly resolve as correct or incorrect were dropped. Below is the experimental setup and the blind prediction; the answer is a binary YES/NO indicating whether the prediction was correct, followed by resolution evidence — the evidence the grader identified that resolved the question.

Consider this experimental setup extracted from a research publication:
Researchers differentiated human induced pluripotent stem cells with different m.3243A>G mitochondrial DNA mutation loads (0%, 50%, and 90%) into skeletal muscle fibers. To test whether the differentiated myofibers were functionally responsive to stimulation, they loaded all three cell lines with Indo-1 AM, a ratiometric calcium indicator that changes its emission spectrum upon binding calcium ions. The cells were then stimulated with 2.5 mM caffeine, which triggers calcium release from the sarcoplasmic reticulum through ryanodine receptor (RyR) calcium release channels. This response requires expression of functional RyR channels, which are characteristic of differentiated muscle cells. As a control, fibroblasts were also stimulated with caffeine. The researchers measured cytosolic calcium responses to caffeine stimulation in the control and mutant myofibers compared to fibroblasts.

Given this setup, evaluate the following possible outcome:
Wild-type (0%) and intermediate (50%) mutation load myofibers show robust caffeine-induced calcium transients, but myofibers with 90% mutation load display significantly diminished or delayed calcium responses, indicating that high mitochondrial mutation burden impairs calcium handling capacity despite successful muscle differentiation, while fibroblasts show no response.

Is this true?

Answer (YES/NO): NO